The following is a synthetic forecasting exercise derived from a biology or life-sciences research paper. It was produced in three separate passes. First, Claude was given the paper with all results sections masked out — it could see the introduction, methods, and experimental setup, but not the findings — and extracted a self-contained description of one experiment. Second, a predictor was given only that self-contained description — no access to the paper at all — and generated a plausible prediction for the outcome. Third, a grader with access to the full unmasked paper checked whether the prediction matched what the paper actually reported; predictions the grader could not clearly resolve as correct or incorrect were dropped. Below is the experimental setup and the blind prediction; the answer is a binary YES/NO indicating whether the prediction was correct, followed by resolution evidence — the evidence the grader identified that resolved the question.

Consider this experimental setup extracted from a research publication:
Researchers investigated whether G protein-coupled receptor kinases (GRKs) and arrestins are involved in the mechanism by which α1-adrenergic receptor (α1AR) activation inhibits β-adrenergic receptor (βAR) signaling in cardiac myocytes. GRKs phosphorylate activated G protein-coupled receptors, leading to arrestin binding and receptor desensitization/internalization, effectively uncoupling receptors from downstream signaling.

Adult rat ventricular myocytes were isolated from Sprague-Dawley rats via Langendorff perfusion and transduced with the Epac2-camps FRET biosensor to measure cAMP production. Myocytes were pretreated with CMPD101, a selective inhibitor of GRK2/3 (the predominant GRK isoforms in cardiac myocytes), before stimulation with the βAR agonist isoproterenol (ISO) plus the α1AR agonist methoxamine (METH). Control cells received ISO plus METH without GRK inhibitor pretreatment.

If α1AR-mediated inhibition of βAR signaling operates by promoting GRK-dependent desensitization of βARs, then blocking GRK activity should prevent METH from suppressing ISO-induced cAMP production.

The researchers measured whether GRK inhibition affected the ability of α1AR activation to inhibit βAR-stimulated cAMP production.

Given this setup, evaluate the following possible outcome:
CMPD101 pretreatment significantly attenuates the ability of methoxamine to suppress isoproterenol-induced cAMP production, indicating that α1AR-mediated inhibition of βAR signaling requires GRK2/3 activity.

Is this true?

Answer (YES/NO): YES